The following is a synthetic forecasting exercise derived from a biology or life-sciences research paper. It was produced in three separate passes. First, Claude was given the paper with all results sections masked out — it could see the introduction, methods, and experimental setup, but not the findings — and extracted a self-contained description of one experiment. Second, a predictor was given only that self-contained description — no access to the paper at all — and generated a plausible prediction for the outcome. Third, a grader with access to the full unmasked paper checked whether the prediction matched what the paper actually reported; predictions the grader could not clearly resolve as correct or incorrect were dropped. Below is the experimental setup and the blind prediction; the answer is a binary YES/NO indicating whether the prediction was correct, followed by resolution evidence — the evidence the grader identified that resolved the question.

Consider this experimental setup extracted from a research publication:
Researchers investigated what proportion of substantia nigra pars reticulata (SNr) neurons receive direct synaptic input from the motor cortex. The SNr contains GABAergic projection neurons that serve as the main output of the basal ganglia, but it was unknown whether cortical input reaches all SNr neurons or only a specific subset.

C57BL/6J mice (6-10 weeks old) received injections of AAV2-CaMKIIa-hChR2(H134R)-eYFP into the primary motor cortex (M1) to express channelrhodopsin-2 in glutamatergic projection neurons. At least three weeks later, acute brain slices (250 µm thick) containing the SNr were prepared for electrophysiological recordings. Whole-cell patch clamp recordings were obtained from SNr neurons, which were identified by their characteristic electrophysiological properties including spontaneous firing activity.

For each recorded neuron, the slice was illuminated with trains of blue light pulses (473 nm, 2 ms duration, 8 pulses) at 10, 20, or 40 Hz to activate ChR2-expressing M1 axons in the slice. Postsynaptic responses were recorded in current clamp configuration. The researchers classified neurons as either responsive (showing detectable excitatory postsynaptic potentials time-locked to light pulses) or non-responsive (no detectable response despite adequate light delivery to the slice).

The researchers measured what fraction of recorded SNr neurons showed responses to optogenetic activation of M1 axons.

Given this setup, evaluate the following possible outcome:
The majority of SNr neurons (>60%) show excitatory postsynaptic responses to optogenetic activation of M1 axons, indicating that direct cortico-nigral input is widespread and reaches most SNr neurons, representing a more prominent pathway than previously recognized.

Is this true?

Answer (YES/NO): NO